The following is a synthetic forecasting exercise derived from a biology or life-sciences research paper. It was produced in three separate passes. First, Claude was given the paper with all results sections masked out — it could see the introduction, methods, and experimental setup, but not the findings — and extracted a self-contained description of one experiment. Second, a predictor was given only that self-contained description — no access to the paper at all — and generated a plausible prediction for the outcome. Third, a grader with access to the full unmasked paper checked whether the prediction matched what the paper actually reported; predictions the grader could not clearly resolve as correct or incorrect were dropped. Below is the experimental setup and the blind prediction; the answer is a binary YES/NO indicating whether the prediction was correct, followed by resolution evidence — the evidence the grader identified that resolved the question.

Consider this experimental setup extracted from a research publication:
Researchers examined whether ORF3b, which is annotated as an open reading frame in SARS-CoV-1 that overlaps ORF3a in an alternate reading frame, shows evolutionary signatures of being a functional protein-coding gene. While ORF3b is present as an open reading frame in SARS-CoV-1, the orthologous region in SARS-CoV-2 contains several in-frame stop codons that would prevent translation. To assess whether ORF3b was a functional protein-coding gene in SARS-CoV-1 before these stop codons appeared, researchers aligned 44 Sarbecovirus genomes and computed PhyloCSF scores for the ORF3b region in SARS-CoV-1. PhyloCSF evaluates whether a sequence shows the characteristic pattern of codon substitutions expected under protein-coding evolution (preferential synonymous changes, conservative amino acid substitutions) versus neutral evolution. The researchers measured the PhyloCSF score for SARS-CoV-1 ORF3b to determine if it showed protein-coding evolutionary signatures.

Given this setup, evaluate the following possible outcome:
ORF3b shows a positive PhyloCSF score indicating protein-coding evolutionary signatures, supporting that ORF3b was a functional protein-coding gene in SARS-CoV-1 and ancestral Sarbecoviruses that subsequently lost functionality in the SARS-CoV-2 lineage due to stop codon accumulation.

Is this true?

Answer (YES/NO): NO